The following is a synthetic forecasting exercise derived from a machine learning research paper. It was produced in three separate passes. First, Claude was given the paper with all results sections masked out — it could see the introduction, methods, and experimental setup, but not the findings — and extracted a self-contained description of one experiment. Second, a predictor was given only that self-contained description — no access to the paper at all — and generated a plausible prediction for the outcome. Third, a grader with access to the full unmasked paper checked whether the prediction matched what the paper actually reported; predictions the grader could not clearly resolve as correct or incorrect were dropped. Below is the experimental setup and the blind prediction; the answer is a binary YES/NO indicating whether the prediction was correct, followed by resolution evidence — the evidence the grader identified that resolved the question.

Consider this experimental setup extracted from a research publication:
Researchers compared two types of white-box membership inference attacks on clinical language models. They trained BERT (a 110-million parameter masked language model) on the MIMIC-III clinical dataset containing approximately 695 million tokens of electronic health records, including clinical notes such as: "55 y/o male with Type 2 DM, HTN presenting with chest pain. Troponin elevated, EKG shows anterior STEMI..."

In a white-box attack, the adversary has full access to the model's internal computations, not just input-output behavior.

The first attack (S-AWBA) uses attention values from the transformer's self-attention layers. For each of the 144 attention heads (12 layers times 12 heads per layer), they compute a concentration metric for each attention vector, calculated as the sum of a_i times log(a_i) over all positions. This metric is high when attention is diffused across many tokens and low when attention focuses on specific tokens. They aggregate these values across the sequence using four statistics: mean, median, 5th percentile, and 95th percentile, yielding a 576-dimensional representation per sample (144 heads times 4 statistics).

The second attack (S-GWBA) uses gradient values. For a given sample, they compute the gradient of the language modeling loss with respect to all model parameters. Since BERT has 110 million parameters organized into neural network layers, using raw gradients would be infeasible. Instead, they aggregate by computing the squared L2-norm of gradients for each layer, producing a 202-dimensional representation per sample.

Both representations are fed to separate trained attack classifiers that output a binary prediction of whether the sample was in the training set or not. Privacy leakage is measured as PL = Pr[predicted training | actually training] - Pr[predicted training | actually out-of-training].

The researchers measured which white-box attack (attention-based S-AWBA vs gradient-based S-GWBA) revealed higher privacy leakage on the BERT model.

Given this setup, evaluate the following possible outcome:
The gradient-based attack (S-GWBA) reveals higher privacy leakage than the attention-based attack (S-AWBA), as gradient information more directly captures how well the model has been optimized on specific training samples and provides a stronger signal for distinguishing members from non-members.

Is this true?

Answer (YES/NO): YES